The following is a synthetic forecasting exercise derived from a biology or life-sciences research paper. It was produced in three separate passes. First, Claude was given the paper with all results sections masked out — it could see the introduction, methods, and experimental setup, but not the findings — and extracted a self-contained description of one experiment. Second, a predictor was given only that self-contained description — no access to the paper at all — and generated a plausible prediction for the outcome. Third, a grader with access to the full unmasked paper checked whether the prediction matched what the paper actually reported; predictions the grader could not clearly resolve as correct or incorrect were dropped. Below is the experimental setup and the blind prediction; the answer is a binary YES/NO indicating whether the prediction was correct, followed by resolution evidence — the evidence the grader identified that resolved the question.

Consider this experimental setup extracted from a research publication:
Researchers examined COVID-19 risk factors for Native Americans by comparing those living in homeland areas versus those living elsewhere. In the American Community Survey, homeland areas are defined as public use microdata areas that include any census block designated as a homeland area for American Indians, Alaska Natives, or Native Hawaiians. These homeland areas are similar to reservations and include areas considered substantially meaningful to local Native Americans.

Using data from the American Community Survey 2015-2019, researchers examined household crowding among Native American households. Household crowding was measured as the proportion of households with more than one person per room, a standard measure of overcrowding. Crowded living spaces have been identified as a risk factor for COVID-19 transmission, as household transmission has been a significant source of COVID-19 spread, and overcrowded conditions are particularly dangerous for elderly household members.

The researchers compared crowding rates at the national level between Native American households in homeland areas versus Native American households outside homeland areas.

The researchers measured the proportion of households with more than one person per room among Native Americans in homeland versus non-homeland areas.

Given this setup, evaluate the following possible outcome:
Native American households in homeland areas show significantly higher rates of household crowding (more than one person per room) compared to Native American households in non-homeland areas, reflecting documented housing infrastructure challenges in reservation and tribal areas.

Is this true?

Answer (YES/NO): YES